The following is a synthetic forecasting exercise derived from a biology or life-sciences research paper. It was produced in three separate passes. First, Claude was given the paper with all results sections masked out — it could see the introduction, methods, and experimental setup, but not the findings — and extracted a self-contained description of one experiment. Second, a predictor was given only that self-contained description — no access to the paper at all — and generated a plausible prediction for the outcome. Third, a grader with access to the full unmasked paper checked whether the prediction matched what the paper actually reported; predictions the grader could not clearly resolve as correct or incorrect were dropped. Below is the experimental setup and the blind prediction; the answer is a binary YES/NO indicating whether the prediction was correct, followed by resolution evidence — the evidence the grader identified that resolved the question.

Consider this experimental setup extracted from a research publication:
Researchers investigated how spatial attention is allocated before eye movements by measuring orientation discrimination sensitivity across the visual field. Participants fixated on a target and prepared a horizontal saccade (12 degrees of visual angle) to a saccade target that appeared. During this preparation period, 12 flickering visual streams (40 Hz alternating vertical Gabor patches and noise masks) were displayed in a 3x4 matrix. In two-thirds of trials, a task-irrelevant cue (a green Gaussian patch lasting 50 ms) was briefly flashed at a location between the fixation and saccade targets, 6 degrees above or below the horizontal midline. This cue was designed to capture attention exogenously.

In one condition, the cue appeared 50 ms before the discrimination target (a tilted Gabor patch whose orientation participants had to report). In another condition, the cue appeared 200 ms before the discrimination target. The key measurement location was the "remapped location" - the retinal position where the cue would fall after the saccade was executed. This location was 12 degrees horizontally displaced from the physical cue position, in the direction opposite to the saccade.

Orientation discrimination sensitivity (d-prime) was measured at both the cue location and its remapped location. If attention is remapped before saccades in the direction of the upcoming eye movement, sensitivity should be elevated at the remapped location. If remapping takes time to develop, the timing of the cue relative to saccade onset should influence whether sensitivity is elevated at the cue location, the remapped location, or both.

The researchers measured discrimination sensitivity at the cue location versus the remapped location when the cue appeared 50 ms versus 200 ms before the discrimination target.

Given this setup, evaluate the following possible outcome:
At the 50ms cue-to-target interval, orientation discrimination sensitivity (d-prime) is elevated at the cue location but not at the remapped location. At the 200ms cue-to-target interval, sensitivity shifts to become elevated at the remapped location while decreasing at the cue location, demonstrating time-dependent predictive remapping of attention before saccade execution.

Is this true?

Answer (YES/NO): NO